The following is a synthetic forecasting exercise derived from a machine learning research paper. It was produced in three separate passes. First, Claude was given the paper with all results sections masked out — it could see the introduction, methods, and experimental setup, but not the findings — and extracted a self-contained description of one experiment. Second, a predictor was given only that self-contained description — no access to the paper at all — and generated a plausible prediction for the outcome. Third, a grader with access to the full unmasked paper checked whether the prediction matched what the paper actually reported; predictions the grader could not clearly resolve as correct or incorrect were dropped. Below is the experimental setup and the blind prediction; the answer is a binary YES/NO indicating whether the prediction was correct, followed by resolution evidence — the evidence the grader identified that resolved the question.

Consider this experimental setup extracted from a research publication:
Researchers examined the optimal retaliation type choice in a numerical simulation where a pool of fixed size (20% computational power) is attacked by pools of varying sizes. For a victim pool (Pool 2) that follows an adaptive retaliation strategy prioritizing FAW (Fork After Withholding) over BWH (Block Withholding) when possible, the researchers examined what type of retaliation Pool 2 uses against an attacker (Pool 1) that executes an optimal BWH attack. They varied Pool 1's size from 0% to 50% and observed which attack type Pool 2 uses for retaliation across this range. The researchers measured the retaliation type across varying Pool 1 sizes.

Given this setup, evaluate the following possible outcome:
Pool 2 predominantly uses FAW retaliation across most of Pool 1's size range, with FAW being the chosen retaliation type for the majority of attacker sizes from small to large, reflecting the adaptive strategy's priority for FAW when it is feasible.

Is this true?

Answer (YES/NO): YES